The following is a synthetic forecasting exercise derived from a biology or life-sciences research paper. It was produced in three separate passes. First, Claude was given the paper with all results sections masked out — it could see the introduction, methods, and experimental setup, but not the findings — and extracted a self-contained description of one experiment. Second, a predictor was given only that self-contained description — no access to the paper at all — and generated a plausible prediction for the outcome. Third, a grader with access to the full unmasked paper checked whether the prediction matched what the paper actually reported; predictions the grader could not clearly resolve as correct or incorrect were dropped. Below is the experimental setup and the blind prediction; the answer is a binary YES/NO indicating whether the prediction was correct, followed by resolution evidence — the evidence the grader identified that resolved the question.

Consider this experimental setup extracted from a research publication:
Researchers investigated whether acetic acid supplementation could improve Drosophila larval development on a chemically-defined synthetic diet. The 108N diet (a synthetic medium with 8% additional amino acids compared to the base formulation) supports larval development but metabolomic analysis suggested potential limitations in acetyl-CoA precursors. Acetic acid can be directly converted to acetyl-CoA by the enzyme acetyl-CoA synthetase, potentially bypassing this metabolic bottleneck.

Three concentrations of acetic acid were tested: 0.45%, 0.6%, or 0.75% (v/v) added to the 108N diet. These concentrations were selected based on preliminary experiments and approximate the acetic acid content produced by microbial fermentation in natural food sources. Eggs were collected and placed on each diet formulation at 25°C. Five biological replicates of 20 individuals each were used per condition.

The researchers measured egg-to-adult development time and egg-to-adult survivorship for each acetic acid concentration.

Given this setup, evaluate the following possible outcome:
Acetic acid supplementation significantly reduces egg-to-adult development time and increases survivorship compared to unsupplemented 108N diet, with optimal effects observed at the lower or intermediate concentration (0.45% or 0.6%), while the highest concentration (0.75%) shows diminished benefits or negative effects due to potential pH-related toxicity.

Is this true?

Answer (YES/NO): NO